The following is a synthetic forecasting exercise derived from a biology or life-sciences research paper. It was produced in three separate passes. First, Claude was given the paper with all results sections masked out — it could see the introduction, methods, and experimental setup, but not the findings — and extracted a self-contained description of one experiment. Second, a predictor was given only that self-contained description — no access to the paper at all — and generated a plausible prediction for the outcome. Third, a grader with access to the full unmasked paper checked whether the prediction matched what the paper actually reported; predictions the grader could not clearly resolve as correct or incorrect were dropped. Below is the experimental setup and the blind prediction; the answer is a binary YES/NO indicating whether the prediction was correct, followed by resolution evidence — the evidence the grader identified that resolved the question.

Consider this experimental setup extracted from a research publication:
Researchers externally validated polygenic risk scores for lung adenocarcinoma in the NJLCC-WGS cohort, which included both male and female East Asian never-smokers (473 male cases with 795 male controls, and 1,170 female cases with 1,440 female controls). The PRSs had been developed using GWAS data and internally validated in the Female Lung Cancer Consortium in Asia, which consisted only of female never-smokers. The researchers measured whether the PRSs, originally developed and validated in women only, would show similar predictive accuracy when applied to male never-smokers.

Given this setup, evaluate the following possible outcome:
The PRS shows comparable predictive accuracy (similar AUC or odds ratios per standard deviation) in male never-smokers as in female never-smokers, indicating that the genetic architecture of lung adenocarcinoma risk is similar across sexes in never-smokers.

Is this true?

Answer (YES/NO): YES